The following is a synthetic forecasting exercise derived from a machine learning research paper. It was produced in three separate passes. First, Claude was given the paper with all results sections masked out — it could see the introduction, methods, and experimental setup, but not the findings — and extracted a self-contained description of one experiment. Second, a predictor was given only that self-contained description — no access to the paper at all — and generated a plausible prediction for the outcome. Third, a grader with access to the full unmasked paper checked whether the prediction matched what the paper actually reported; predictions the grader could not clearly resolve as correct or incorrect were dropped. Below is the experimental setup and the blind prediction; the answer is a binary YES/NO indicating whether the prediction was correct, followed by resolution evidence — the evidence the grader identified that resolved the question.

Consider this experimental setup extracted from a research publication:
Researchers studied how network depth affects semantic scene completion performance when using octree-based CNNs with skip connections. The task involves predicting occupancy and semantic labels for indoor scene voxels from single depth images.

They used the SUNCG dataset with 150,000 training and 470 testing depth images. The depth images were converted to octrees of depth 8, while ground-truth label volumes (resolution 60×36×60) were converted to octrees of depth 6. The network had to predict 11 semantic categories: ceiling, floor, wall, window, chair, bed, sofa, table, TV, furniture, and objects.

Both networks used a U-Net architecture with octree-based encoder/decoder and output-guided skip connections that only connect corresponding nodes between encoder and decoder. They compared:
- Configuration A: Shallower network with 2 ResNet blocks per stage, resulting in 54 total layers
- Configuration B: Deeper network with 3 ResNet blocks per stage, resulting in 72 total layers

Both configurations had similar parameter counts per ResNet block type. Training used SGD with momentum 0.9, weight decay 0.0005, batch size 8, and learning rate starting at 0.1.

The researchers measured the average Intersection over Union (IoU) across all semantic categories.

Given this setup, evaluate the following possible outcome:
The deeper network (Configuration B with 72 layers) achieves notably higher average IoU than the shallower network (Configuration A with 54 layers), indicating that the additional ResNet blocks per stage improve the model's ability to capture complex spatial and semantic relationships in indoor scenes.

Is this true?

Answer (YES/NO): YES